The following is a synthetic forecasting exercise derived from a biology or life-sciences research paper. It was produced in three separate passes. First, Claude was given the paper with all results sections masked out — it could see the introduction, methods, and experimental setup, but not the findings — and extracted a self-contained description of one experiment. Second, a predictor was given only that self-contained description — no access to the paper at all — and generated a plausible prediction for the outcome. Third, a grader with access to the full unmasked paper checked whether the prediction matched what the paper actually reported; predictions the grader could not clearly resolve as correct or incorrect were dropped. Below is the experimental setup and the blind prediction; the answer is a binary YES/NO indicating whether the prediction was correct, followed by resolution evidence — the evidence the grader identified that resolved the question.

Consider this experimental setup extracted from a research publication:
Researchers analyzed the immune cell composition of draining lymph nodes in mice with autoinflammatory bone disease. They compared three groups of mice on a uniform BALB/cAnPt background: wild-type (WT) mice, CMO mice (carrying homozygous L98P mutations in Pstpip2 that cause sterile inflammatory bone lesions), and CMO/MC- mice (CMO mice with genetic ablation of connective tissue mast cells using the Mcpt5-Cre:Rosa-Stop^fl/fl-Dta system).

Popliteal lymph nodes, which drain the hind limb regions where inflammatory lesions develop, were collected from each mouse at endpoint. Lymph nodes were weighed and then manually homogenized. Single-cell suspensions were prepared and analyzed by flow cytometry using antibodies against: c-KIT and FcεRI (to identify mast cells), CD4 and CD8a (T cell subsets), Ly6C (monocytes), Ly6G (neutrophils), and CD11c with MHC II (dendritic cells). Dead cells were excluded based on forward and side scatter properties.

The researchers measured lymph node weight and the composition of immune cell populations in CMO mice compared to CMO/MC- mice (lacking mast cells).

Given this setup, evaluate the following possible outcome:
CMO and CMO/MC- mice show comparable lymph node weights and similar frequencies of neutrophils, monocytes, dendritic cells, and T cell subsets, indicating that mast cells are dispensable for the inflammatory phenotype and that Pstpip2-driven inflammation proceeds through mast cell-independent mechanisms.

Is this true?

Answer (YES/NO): NO